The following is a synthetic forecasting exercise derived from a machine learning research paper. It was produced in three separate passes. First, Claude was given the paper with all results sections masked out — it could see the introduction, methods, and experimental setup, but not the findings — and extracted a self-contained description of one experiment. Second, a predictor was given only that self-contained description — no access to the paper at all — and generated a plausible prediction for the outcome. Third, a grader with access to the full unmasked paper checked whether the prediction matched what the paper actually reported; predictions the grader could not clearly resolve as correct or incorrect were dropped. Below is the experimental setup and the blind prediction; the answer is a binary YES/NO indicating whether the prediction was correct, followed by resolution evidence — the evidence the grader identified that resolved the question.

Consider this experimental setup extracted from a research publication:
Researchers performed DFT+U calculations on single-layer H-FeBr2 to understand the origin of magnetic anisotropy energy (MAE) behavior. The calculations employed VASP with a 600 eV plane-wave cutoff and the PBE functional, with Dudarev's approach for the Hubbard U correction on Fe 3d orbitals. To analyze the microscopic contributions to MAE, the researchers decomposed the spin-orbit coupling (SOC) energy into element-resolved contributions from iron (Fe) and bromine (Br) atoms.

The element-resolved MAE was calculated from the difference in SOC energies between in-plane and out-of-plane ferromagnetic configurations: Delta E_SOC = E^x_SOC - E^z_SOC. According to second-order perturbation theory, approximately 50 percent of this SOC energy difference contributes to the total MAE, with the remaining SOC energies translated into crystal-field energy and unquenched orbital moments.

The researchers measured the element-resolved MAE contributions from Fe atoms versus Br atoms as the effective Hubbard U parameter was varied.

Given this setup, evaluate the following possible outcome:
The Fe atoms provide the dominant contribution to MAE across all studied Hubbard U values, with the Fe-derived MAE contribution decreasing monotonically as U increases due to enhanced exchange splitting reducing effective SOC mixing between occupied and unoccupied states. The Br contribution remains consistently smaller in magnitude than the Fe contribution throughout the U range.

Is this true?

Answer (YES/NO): NO